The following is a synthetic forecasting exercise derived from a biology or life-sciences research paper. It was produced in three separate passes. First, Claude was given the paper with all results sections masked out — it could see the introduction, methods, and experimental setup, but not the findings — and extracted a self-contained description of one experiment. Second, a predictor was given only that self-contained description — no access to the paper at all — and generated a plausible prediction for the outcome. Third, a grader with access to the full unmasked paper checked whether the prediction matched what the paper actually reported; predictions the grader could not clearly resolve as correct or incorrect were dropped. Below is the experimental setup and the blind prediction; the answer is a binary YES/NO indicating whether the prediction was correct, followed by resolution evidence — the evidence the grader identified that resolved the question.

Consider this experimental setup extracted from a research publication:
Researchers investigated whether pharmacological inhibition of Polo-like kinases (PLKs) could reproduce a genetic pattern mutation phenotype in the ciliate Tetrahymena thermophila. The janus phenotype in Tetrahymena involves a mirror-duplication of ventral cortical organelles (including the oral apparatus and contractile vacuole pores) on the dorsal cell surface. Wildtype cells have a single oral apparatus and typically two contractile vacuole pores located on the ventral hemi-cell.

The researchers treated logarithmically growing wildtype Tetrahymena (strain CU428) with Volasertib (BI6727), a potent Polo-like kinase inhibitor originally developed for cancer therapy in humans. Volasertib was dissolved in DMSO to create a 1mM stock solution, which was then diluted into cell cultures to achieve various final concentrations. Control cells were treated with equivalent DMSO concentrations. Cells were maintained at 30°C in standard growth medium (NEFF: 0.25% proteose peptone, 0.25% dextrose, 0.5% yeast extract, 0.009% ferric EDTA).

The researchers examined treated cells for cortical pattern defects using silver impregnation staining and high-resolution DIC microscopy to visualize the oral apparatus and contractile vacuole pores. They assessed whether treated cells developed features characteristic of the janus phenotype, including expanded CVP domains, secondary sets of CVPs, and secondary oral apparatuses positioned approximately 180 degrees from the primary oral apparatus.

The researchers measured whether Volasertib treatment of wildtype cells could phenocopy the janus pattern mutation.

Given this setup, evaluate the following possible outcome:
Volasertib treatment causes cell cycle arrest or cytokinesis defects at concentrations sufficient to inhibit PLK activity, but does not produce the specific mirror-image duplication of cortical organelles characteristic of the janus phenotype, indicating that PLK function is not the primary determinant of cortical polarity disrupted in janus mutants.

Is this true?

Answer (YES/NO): NO